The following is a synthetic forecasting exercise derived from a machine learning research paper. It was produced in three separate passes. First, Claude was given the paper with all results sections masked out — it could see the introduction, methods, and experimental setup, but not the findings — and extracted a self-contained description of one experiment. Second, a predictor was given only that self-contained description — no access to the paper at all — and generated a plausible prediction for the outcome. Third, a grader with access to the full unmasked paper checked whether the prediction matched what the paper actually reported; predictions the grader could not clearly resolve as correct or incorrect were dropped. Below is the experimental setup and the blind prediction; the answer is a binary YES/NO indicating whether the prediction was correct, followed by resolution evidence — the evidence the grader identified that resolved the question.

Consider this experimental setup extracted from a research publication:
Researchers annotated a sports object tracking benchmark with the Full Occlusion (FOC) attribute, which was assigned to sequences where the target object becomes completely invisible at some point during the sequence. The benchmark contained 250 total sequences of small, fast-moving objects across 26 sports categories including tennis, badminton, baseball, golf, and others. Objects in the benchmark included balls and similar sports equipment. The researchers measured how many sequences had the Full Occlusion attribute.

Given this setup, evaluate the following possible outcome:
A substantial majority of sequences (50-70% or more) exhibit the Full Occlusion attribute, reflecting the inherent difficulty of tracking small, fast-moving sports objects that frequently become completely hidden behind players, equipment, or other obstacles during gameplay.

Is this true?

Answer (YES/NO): NO